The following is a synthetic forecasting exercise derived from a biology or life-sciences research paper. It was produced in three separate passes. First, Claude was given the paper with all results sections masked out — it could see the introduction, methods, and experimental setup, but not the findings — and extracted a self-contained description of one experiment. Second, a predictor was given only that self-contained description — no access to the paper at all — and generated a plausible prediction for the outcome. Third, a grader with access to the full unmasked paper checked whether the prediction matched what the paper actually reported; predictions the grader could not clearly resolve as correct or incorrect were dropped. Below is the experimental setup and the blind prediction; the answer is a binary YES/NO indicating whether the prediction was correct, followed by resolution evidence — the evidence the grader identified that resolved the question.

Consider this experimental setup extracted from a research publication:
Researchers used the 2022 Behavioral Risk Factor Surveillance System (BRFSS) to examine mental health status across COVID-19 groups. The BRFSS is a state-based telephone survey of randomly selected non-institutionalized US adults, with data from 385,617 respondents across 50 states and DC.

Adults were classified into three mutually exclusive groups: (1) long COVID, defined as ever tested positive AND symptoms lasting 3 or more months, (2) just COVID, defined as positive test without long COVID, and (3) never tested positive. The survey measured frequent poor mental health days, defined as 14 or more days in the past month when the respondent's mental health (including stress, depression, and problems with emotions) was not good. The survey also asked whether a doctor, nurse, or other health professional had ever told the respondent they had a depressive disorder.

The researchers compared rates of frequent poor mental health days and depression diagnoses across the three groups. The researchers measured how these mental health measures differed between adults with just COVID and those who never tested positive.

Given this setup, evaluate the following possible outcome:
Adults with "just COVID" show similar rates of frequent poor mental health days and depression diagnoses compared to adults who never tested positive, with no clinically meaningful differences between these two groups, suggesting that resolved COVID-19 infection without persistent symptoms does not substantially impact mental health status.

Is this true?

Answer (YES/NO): NO